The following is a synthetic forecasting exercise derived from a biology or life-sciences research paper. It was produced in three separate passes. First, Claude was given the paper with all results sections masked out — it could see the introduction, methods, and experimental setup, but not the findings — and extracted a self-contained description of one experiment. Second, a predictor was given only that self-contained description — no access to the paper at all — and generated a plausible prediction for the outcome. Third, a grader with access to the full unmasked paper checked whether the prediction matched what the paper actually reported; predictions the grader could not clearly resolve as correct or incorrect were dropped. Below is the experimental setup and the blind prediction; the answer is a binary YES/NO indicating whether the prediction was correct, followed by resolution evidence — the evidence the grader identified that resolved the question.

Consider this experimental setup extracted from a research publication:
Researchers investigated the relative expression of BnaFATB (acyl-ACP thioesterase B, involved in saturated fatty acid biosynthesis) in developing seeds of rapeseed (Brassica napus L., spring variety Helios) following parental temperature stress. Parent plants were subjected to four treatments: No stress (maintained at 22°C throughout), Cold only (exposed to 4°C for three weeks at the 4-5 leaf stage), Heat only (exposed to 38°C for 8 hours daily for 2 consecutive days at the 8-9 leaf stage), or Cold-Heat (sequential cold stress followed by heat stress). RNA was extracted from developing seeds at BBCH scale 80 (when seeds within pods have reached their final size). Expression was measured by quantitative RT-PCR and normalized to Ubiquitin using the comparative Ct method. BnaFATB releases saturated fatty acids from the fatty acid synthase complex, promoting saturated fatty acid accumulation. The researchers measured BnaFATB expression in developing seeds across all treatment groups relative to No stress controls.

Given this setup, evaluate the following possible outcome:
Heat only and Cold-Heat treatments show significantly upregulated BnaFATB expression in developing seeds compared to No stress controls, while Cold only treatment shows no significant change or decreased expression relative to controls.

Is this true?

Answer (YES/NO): NO